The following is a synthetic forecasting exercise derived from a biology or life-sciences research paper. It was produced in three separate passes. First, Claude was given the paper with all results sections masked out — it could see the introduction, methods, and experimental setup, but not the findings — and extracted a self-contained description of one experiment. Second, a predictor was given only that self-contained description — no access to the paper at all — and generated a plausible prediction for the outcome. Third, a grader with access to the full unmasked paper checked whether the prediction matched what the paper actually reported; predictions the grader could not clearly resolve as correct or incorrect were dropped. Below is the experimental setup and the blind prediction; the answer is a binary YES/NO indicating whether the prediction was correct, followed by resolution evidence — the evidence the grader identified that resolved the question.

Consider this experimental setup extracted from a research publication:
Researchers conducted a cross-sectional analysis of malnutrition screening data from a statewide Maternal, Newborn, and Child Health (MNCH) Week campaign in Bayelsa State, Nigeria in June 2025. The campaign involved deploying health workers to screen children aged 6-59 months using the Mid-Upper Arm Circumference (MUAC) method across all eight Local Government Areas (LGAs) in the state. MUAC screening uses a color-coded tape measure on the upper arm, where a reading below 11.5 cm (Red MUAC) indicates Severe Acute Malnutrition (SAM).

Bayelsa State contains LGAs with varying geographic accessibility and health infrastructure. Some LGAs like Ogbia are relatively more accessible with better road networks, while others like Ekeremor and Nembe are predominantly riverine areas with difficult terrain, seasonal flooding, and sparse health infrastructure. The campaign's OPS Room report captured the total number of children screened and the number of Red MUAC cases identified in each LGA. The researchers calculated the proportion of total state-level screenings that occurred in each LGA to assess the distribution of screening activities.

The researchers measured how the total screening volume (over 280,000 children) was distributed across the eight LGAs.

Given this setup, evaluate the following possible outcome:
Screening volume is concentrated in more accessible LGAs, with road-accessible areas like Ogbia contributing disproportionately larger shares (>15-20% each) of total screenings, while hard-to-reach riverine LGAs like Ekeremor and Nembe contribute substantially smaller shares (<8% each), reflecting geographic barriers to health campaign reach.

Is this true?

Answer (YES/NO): YES